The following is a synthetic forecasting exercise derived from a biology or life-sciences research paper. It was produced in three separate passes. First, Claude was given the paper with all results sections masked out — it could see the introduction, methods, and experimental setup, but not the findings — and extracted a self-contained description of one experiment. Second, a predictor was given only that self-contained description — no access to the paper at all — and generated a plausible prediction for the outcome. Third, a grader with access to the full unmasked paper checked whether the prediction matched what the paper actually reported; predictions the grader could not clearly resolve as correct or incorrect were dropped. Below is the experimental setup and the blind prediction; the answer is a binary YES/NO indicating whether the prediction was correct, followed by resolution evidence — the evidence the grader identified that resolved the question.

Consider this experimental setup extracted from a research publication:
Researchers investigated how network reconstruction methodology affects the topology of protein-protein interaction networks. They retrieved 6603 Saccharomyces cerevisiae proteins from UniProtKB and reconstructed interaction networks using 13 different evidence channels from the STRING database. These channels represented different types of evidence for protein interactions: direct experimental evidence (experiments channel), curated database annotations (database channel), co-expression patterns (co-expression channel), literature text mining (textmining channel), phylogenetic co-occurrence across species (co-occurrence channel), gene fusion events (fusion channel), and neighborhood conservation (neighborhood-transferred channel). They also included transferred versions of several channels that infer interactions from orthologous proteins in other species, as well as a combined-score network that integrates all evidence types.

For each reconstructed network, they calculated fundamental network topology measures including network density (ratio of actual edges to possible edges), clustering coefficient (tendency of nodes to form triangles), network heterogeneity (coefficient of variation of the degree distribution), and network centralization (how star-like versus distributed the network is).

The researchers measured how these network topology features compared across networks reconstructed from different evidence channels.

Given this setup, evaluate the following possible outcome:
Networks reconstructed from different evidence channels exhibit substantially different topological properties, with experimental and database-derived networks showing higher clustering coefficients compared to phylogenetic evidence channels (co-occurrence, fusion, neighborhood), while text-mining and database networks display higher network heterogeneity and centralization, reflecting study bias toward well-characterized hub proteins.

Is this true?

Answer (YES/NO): NO